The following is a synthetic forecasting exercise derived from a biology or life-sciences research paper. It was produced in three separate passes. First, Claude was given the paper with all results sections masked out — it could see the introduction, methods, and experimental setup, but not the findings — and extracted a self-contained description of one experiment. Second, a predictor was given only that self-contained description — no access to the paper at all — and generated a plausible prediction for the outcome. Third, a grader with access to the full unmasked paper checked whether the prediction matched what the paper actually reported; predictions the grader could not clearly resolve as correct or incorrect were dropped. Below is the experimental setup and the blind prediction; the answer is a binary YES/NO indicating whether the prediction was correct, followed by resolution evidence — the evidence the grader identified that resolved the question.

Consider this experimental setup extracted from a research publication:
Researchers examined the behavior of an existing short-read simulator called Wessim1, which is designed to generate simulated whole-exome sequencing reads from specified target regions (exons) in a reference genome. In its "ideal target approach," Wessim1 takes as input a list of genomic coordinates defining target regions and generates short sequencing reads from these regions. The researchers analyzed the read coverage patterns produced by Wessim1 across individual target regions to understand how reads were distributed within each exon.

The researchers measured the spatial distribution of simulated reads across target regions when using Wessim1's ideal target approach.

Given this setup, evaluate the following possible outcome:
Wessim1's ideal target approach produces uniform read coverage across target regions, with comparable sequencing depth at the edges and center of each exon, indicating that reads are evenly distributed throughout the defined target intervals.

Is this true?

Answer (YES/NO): NO